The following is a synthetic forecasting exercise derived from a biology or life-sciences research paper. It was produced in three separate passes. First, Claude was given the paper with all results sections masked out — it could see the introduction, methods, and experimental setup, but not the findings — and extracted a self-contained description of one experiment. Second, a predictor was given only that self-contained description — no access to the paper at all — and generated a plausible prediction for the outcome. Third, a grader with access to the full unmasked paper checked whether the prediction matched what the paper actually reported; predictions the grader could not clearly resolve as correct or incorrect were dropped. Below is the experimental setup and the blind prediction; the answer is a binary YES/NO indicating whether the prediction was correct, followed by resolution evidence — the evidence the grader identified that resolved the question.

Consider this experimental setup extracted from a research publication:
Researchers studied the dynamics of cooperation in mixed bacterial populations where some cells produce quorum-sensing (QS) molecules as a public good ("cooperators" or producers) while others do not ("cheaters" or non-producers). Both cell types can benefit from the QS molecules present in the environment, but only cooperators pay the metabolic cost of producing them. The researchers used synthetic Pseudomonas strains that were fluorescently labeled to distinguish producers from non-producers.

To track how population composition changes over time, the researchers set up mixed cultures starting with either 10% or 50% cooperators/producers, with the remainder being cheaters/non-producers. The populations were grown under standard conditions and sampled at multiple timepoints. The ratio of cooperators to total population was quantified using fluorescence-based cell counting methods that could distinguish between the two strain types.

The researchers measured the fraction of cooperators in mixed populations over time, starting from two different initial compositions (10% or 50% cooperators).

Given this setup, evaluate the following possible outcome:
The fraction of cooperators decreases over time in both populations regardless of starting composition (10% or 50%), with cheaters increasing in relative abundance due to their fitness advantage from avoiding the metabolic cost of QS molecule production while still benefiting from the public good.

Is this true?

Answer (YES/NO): YES